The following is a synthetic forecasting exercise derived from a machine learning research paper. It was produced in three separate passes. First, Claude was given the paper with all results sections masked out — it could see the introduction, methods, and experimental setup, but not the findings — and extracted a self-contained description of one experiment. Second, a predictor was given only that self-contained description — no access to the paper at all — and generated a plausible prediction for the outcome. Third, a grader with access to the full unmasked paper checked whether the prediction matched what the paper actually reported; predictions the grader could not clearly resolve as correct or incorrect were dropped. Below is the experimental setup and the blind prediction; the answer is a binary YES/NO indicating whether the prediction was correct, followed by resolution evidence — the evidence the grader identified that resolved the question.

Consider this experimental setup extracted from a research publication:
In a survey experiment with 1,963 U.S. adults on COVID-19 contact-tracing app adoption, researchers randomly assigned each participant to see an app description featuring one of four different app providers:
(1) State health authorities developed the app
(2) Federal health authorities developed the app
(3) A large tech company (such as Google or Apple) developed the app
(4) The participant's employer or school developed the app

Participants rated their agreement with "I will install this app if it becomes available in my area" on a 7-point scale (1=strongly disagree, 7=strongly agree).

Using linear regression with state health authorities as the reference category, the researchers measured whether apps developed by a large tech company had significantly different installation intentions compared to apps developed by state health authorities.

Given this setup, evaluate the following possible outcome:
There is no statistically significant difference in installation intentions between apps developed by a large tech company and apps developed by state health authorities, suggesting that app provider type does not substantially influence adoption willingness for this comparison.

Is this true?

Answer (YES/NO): YES